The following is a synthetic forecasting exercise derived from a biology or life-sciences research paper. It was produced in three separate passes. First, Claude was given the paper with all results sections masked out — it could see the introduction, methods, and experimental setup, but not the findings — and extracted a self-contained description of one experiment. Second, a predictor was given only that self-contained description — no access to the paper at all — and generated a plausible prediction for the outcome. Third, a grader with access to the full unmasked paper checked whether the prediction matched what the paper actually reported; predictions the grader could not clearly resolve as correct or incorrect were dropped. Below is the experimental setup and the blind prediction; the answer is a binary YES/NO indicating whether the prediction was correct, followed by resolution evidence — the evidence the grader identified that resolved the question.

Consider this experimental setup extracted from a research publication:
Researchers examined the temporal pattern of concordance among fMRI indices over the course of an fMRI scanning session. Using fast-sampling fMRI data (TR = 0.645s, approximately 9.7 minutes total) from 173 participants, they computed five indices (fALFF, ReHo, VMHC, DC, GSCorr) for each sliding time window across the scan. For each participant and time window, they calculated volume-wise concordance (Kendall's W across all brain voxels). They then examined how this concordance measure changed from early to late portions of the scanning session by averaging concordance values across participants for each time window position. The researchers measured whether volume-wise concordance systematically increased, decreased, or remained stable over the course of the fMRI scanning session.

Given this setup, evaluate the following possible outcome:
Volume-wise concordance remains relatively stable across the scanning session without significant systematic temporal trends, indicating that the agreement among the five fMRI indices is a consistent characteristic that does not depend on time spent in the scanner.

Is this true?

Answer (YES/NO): NO